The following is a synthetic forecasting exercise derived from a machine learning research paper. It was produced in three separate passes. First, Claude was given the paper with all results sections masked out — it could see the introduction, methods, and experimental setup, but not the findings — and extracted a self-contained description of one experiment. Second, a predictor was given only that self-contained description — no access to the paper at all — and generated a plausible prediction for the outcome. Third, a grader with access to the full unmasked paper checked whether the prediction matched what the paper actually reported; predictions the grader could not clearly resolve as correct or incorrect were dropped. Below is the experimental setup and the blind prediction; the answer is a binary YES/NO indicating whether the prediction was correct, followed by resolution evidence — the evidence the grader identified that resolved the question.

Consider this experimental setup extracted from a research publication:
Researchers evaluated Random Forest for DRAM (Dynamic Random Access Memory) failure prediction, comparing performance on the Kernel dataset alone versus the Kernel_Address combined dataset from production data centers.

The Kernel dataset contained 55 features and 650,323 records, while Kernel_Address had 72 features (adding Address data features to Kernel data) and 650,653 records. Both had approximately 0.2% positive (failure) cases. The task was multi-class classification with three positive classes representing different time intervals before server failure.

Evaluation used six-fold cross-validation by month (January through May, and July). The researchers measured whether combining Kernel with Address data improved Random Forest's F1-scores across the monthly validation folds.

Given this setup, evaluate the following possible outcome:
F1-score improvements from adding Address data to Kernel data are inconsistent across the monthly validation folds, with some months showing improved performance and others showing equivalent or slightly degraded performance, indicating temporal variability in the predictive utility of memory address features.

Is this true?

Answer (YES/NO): NO